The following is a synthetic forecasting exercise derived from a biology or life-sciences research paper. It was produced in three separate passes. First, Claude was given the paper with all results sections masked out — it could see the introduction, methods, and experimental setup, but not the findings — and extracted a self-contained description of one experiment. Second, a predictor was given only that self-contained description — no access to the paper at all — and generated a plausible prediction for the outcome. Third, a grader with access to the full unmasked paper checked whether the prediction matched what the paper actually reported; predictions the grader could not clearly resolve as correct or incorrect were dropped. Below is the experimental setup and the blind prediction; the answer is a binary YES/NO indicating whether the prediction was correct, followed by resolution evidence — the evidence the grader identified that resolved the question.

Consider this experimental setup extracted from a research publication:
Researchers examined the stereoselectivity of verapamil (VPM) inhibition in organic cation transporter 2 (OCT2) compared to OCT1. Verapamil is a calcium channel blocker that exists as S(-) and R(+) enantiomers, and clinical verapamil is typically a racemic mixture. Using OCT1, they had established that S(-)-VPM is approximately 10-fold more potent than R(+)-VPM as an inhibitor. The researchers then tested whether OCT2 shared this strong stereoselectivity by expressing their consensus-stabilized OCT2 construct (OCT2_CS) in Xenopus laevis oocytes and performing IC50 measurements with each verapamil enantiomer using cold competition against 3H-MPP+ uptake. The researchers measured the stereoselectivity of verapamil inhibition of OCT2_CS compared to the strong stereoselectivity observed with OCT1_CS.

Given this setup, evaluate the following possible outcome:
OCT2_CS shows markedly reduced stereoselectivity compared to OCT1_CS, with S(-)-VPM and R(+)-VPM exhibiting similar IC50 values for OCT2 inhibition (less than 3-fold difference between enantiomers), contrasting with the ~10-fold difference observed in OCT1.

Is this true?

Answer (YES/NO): YES